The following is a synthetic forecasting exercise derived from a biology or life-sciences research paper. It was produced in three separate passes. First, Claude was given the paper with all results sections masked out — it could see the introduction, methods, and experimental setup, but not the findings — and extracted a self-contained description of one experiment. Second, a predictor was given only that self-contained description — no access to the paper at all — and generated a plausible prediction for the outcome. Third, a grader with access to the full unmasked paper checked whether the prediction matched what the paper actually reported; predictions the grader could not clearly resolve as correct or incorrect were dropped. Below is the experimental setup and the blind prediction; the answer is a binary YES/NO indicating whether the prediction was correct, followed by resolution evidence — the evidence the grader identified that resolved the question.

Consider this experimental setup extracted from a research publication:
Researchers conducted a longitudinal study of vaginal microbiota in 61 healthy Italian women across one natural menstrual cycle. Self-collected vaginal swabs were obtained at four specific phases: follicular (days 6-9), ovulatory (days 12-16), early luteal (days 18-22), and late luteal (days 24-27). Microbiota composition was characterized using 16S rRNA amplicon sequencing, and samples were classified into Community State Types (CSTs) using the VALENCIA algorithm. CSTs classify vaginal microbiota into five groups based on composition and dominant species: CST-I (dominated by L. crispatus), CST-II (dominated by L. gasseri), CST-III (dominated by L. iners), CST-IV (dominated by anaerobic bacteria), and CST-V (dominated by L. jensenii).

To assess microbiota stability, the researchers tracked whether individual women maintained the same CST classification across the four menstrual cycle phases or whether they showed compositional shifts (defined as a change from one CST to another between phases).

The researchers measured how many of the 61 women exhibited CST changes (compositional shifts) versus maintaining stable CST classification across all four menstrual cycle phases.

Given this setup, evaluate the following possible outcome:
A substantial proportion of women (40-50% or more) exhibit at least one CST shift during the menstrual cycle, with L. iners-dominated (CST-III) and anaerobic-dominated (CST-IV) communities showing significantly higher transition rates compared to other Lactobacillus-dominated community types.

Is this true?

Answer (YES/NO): NO